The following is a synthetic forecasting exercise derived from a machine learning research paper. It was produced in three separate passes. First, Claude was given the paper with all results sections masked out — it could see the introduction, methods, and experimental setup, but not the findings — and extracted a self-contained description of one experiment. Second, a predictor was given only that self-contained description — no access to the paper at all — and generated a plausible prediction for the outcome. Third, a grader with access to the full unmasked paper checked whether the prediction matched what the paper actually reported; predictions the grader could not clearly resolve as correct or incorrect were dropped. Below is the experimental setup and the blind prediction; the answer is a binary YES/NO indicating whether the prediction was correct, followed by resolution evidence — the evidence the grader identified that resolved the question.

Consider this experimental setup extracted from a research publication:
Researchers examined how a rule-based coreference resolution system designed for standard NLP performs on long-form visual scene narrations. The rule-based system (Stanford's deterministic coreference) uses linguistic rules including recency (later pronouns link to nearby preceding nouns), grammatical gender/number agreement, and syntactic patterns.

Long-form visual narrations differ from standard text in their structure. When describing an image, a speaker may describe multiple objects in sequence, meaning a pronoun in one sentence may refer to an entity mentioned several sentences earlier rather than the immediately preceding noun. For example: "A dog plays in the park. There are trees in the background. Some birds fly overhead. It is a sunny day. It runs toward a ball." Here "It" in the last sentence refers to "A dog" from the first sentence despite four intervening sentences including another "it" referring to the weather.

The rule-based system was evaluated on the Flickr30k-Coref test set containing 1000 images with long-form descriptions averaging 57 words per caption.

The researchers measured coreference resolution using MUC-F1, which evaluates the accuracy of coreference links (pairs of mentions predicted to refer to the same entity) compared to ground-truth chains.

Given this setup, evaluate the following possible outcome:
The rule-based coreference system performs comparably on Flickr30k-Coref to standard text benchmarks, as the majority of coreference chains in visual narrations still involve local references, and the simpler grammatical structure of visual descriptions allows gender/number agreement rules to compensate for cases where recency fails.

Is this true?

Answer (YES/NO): NO